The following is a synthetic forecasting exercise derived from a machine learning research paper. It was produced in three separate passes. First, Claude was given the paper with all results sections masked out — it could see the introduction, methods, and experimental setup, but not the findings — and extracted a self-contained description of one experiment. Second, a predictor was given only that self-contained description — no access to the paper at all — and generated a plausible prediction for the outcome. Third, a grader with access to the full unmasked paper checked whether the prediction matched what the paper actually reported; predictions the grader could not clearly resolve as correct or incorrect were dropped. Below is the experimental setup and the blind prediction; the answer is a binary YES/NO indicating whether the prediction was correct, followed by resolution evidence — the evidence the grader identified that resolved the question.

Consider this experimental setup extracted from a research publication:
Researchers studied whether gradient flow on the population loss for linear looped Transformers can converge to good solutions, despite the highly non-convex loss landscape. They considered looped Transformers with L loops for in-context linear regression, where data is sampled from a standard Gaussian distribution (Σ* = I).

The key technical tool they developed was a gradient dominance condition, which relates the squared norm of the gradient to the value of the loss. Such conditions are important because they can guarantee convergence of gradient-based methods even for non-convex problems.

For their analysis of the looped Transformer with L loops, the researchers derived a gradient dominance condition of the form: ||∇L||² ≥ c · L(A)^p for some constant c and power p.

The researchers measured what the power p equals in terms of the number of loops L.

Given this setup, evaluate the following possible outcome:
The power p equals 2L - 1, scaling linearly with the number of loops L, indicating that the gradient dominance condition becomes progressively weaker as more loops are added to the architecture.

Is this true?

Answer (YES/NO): NO